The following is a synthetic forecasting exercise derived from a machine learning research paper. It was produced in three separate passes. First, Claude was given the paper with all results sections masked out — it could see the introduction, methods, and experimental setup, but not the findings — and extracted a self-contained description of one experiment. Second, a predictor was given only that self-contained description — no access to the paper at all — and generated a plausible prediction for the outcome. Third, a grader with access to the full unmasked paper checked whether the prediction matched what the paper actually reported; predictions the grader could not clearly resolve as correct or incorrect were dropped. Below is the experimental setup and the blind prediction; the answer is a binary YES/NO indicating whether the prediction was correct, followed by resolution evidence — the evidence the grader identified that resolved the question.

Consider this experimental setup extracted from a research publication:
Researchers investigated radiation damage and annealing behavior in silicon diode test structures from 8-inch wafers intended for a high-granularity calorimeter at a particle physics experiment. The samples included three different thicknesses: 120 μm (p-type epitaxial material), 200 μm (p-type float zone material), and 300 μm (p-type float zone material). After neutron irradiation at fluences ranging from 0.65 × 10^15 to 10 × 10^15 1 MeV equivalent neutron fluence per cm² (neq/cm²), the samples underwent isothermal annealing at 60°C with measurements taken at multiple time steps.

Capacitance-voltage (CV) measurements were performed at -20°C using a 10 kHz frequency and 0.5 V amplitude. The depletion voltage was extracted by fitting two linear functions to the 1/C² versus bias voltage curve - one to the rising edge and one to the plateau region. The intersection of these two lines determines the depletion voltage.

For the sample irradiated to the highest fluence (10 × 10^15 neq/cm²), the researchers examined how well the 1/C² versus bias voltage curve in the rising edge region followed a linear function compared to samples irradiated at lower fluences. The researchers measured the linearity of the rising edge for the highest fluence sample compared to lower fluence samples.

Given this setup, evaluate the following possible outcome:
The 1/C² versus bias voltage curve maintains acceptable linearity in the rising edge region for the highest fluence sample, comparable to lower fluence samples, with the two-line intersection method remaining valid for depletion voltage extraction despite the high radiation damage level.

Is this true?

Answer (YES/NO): NO